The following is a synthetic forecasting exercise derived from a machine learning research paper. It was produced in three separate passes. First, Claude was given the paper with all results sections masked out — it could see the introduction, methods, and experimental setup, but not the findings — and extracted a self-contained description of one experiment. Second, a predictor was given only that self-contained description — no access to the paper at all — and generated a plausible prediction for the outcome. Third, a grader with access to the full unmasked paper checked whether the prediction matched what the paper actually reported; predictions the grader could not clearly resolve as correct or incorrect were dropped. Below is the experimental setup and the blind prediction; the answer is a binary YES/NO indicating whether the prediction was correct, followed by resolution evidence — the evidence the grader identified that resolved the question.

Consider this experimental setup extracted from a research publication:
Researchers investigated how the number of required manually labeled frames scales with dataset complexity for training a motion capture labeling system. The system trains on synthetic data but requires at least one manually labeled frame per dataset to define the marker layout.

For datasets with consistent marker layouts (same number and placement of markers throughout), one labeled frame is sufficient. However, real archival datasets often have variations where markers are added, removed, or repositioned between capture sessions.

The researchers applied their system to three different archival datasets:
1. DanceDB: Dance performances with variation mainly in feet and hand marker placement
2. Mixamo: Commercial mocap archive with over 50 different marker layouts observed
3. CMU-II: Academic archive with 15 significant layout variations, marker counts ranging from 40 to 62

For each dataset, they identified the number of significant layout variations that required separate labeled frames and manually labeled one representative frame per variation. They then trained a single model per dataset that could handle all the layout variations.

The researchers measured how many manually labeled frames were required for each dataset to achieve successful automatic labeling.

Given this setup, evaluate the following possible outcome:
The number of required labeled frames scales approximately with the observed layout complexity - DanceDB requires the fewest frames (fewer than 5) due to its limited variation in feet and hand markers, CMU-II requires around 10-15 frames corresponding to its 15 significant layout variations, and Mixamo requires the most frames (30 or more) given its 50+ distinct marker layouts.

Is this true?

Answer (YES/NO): NO